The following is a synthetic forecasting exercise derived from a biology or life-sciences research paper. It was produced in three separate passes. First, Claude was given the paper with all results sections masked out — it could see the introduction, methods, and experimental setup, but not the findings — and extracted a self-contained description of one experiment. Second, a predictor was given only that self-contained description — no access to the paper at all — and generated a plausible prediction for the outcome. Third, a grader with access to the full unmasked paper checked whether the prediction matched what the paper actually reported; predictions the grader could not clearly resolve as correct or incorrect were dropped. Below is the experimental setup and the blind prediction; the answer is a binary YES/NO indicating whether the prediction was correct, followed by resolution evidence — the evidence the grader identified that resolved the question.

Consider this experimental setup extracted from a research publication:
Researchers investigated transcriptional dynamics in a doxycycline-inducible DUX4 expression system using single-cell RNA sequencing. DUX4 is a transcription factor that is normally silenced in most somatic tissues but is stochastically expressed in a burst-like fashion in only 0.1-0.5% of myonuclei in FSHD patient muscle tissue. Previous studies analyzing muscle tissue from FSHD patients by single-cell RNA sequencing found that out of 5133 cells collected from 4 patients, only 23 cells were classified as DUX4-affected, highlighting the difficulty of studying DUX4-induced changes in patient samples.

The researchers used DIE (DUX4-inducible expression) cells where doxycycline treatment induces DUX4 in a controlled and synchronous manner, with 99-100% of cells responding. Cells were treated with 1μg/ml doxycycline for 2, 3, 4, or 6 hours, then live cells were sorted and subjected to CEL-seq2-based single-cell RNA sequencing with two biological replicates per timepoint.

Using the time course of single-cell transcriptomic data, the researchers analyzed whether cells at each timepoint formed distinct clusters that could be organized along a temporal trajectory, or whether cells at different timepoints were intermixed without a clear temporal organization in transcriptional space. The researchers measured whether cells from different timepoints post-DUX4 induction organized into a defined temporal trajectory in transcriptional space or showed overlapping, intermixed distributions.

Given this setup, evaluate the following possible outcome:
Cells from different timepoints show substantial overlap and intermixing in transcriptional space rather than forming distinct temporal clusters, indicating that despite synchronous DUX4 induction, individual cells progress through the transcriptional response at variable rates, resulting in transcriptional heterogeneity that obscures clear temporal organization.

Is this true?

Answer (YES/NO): NO